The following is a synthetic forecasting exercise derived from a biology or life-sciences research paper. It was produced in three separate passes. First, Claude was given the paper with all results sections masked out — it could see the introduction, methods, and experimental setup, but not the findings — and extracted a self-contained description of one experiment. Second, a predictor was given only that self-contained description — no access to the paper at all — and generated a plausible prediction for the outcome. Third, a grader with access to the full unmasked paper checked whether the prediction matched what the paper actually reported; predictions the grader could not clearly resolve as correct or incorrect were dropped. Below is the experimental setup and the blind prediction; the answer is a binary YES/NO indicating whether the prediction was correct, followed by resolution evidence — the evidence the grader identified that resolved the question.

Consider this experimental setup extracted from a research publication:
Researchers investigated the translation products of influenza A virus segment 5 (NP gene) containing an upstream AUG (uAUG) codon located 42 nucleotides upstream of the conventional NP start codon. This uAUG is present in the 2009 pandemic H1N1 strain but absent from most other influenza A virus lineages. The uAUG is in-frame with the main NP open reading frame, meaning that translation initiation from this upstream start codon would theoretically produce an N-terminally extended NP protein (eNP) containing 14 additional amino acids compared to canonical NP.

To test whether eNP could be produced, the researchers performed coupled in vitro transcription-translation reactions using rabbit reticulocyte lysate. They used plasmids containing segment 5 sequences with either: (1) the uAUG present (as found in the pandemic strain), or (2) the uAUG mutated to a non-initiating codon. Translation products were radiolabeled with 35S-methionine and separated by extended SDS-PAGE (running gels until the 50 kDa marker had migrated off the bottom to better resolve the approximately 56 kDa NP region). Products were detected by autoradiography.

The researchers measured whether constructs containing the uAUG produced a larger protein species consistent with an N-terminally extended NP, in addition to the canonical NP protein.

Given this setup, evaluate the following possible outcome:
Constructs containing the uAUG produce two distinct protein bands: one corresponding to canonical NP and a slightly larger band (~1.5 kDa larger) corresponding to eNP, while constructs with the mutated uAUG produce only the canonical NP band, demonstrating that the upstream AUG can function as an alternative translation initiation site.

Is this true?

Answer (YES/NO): YES